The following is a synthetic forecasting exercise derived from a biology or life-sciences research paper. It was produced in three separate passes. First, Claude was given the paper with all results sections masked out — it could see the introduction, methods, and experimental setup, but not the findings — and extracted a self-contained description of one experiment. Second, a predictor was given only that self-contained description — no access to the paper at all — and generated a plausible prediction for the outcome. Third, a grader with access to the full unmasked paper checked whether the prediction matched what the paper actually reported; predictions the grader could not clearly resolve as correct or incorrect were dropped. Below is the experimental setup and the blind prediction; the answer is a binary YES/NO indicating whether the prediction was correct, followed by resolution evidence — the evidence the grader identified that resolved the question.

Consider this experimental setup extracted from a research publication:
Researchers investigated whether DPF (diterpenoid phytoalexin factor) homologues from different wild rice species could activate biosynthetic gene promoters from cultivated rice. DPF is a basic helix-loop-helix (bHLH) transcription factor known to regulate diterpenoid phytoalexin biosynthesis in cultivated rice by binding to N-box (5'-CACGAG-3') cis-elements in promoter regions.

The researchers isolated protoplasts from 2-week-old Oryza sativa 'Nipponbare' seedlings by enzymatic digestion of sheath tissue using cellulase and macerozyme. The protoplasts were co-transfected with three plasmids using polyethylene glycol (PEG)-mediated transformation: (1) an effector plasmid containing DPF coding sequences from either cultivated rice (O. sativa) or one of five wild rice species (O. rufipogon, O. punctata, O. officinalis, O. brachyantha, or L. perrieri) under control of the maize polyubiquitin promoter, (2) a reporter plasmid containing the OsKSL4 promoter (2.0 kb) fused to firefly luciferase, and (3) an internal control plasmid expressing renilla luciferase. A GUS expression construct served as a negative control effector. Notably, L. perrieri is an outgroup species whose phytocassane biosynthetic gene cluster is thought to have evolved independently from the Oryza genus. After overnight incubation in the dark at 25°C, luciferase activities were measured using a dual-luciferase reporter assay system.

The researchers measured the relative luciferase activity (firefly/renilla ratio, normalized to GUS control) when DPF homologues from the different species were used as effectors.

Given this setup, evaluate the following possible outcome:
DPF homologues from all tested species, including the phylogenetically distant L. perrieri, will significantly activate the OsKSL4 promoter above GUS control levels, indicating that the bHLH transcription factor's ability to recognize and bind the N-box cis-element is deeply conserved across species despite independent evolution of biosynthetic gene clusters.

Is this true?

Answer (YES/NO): YES